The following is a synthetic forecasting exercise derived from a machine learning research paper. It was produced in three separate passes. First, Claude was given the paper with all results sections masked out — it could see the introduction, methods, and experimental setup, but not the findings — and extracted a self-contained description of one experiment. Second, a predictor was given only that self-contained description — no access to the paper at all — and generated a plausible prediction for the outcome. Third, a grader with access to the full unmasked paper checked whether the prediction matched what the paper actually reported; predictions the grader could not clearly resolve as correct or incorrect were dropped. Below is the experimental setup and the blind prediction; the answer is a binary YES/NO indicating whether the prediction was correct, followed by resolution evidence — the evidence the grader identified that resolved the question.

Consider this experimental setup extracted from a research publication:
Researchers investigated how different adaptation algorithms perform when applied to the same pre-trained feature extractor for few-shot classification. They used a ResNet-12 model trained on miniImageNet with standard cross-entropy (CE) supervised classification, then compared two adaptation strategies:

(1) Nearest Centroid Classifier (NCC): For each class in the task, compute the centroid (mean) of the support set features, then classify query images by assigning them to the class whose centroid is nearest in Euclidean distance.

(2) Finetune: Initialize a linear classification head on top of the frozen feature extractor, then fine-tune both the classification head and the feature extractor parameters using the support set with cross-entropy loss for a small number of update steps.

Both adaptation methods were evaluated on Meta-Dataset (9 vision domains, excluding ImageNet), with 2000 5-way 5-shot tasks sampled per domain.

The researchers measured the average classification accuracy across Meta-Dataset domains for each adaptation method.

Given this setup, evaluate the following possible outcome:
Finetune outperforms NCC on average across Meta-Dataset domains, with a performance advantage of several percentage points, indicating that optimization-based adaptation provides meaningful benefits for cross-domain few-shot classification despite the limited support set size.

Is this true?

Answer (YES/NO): YES